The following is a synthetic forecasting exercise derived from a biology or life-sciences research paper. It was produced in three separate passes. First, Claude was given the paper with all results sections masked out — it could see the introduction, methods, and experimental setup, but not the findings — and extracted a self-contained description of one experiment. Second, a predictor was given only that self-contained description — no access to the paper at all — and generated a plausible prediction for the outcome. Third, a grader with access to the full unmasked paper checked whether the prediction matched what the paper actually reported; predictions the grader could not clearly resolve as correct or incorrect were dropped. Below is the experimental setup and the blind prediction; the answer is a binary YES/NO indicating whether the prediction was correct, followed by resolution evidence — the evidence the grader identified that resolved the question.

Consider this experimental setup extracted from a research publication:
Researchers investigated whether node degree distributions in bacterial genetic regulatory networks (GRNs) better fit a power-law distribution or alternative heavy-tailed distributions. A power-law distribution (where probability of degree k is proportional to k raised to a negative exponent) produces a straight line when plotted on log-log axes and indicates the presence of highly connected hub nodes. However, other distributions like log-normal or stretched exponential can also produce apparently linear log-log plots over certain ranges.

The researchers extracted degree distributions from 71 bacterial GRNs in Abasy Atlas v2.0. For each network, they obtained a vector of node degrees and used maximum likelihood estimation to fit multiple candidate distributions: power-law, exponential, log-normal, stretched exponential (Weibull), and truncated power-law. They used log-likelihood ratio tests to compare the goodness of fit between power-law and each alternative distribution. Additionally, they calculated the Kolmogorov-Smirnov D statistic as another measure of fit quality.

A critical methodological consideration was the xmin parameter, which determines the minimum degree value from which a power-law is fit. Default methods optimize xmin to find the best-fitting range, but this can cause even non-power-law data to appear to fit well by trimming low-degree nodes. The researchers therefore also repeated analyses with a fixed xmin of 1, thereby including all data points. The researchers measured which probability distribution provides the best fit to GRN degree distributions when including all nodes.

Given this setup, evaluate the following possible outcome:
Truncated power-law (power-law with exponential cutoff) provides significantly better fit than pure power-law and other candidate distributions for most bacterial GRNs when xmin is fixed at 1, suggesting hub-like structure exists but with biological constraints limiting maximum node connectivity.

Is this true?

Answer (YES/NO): NO